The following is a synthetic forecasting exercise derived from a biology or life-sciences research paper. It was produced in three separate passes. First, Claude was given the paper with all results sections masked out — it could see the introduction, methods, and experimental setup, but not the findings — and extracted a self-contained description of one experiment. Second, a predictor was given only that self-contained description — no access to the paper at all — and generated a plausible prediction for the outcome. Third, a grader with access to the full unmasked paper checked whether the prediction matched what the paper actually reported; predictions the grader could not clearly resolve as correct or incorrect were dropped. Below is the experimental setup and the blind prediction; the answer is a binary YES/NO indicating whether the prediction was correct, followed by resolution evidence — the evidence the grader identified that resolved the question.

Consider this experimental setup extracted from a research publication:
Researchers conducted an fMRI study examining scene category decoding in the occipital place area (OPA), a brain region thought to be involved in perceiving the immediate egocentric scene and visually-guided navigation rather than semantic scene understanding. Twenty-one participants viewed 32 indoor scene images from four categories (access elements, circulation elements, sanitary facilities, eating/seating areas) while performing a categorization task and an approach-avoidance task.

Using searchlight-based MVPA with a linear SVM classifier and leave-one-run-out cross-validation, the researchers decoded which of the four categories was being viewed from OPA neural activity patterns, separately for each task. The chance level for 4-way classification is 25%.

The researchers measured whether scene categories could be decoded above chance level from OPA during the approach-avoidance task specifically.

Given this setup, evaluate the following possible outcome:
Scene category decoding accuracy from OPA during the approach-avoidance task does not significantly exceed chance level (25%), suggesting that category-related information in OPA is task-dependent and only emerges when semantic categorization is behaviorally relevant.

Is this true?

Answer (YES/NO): YES